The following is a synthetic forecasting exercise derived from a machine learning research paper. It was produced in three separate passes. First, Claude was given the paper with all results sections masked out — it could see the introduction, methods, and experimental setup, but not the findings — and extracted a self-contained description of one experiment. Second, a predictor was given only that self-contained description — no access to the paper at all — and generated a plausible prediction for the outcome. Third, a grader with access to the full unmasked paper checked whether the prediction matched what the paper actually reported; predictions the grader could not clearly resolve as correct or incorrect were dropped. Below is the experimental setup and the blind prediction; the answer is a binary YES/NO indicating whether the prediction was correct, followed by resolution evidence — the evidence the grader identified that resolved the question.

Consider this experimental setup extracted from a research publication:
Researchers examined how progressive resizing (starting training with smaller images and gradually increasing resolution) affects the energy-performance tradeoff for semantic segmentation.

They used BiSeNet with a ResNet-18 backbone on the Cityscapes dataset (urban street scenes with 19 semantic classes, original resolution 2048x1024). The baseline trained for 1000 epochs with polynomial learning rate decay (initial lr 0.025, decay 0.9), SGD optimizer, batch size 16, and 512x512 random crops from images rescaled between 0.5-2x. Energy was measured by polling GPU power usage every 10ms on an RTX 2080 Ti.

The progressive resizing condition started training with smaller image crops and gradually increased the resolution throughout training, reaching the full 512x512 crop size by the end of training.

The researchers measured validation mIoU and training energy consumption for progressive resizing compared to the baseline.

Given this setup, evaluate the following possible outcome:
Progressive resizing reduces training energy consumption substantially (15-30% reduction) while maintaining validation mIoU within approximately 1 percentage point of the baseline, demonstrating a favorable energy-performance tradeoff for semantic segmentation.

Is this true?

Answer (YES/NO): NO